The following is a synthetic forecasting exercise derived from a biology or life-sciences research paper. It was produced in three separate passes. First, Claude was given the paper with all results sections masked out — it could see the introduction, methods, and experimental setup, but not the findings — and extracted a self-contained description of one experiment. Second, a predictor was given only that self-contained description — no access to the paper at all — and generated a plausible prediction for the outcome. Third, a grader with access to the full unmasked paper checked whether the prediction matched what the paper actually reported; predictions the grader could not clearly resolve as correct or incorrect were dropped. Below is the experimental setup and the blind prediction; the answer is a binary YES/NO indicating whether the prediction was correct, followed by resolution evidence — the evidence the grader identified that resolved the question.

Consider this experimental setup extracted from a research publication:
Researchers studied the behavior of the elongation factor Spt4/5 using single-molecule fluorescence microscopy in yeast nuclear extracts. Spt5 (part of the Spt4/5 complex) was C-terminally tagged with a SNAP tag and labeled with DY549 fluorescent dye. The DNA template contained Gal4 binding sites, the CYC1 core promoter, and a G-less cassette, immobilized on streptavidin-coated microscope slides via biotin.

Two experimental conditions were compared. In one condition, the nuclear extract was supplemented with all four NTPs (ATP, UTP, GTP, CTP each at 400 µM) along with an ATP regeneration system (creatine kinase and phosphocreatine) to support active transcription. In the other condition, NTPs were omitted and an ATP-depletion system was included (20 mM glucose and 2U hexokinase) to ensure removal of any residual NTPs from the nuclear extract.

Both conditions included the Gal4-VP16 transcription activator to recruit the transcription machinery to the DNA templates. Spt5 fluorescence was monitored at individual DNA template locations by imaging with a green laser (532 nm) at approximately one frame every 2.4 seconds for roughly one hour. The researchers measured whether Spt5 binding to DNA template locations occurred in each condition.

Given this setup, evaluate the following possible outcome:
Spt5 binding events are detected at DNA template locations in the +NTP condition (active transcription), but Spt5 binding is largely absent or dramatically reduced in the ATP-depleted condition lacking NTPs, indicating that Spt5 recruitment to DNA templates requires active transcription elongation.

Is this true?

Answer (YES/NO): YES